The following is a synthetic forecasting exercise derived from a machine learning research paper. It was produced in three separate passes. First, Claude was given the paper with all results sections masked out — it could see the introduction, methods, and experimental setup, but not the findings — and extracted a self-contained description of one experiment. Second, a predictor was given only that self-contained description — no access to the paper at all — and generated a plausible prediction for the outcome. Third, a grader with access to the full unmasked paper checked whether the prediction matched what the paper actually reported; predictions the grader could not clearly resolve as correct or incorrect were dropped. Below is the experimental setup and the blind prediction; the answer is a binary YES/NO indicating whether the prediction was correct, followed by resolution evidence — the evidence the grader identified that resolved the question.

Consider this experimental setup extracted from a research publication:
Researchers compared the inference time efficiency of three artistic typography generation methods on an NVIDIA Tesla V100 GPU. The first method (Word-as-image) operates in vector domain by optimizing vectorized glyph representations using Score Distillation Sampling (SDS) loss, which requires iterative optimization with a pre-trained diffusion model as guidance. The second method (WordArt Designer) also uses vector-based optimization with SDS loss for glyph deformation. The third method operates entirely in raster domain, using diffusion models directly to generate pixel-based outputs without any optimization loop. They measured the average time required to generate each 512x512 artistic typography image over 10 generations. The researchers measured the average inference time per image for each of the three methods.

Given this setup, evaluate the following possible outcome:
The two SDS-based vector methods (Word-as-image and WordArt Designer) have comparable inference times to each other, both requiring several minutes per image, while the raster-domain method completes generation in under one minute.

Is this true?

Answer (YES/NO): NO